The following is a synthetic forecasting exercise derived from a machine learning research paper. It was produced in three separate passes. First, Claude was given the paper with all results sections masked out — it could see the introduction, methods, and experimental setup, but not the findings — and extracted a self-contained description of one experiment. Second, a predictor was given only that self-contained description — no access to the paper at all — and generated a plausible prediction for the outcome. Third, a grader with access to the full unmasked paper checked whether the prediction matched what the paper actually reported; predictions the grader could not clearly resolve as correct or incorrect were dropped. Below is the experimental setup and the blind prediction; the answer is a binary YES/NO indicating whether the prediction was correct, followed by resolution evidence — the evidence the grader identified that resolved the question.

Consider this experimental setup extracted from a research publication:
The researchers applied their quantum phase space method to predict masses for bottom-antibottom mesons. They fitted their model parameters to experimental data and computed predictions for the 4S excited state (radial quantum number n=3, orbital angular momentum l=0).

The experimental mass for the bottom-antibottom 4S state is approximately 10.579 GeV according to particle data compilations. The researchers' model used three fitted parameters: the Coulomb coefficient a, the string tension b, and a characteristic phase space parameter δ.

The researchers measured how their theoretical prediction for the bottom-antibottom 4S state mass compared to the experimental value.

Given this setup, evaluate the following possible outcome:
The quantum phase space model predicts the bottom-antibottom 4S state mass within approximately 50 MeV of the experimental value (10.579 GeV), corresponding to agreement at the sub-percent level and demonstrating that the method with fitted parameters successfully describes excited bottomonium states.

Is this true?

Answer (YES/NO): NO